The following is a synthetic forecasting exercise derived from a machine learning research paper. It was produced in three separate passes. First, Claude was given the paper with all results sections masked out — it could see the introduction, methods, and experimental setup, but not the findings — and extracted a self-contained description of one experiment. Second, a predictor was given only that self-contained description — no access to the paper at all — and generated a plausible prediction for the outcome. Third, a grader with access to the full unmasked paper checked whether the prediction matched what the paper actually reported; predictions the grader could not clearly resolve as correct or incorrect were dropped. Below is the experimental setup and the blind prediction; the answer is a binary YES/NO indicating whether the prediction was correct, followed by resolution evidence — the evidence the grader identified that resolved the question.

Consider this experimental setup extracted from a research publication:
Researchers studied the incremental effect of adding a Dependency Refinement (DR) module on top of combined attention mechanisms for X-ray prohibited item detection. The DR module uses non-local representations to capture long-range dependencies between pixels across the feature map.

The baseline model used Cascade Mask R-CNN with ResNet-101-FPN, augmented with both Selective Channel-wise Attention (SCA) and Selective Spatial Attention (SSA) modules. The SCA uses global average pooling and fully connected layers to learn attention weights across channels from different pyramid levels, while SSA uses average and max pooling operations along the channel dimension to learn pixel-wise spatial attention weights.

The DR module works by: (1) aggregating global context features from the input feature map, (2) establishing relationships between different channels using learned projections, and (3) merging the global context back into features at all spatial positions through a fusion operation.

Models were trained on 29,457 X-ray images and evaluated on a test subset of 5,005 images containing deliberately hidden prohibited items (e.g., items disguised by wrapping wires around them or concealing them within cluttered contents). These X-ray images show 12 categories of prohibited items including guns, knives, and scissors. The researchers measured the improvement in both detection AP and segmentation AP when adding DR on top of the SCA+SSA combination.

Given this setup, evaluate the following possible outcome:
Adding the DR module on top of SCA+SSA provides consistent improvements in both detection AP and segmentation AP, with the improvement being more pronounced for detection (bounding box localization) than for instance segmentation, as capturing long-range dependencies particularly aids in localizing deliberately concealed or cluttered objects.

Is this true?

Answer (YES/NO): NO